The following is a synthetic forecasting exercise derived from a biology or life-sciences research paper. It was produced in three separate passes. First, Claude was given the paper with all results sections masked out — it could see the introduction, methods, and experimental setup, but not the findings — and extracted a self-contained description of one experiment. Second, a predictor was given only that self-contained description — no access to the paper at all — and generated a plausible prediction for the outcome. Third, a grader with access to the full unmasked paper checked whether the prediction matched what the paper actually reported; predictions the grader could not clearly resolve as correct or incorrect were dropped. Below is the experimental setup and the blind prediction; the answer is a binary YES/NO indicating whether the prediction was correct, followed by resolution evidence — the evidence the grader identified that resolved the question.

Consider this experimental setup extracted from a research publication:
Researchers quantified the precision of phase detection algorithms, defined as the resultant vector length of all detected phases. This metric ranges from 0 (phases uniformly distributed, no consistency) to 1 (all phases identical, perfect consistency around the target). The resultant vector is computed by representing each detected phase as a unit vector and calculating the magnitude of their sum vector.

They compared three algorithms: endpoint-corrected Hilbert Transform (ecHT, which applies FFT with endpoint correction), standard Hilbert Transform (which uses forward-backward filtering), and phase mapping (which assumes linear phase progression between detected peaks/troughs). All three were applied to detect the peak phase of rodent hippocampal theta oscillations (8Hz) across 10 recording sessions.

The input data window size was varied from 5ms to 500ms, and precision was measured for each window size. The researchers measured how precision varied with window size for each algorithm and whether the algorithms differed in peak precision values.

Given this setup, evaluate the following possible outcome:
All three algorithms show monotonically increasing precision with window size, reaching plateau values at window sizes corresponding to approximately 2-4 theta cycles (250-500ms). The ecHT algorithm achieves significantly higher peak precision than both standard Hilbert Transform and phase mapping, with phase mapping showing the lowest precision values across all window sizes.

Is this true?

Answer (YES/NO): NO